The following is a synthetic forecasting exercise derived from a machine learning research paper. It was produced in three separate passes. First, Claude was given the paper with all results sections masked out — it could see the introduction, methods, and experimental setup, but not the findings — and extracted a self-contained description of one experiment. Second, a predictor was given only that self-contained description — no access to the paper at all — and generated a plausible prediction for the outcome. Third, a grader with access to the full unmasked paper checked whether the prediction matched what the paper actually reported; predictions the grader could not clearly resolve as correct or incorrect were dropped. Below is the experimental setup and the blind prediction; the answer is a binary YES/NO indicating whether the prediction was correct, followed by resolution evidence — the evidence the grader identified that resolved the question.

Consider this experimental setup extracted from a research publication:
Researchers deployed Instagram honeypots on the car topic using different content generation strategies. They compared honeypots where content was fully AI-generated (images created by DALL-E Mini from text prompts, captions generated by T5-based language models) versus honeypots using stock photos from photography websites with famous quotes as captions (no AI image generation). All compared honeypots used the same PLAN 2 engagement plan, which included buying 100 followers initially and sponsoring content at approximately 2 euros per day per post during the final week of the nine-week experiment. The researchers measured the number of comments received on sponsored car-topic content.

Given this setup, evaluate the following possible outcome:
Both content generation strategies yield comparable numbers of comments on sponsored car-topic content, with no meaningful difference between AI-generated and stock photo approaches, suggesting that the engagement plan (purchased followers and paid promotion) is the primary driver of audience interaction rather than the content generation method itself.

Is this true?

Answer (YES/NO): NO